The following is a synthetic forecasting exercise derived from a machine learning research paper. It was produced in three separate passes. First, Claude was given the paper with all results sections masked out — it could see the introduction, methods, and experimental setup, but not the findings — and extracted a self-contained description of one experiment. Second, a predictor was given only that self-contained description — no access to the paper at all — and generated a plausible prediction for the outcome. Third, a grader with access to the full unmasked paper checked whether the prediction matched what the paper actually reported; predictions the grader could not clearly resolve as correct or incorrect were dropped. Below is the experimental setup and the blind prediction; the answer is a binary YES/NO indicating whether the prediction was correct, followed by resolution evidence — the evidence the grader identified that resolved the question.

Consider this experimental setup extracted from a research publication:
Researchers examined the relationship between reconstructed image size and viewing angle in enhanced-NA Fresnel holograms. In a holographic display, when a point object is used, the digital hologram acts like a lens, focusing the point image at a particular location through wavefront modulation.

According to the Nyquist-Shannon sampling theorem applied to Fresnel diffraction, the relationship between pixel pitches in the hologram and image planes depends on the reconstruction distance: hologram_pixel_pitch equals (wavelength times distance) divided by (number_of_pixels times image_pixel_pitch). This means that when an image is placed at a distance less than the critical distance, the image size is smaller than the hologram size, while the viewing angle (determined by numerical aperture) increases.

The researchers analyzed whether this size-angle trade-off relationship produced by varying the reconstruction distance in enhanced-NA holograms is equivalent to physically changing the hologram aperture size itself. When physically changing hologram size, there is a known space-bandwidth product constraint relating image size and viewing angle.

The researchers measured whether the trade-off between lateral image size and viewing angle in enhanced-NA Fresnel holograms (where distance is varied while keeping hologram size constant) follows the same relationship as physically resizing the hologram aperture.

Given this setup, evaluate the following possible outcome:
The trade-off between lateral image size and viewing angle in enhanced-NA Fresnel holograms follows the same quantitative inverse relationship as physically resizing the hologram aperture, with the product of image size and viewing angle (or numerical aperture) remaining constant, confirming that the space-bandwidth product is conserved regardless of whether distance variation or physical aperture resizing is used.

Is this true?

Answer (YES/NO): NO